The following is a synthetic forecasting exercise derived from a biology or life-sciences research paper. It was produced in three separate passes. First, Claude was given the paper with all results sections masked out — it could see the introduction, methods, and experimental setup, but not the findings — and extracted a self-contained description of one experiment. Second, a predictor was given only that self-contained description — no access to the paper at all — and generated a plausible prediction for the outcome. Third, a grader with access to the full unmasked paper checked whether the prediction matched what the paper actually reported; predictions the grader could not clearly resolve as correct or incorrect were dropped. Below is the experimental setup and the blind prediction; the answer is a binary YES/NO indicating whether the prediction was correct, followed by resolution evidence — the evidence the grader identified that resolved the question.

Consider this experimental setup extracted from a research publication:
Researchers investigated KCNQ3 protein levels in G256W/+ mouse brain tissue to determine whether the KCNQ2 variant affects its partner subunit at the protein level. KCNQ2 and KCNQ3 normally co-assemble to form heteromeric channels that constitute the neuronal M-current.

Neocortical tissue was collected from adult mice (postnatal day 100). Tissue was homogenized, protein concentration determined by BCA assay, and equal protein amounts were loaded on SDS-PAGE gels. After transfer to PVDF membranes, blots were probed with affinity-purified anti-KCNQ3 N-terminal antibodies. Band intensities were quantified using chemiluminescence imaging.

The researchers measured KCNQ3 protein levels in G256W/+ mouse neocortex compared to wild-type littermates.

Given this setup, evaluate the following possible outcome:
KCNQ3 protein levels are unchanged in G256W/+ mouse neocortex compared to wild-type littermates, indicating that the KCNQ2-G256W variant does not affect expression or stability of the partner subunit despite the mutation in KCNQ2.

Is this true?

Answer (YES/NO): YES